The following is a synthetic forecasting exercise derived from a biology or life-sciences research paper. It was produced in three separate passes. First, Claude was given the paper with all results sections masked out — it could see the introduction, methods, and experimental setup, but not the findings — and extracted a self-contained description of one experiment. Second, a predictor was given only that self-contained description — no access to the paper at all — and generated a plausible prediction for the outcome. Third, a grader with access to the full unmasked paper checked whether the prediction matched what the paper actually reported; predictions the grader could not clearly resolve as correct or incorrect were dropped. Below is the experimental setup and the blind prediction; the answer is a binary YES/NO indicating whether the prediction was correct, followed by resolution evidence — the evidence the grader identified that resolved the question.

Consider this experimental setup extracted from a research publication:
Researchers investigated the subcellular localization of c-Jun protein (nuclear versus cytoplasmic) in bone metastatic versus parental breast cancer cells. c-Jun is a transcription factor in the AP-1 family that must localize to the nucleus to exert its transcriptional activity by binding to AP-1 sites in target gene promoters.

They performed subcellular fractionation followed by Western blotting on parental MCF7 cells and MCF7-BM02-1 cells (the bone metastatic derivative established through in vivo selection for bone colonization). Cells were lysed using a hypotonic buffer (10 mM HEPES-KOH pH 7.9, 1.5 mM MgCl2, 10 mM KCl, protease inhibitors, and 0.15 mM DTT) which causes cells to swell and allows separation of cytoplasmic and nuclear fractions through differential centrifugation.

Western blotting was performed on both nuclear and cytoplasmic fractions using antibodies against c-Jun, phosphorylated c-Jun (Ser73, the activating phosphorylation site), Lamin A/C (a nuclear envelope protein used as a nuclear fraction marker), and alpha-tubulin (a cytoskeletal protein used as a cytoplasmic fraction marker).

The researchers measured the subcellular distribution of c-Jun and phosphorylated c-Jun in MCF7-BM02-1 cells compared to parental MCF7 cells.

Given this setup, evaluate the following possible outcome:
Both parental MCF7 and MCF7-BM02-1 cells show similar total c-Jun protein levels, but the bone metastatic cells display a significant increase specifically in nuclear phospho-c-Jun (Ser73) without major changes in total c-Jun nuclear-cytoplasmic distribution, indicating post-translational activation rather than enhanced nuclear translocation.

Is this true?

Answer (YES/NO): NO